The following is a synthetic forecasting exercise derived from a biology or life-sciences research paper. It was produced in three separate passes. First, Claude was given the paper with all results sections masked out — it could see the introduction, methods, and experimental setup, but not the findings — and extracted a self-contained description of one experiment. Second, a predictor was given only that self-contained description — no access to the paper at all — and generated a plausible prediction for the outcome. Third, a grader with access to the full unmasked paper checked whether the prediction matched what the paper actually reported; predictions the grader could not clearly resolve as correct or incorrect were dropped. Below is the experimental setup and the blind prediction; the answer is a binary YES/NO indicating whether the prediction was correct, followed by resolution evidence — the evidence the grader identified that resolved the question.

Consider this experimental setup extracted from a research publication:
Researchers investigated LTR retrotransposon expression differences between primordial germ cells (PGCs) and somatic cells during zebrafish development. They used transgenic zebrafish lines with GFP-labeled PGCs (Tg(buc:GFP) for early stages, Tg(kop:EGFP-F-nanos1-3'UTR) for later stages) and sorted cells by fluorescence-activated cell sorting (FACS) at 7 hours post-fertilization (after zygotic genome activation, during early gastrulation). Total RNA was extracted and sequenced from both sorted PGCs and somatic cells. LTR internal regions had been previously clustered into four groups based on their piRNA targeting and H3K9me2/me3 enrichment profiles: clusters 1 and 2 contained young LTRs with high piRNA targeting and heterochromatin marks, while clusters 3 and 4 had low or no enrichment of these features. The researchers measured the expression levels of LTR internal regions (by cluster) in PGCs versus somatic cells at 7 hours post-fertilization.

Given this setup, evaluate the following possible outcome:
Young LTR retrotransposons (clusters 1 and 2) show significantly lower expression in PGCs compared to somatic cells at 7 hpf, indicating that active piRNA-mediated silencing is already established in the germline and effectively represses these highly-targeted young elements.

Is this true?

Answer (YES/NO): YES